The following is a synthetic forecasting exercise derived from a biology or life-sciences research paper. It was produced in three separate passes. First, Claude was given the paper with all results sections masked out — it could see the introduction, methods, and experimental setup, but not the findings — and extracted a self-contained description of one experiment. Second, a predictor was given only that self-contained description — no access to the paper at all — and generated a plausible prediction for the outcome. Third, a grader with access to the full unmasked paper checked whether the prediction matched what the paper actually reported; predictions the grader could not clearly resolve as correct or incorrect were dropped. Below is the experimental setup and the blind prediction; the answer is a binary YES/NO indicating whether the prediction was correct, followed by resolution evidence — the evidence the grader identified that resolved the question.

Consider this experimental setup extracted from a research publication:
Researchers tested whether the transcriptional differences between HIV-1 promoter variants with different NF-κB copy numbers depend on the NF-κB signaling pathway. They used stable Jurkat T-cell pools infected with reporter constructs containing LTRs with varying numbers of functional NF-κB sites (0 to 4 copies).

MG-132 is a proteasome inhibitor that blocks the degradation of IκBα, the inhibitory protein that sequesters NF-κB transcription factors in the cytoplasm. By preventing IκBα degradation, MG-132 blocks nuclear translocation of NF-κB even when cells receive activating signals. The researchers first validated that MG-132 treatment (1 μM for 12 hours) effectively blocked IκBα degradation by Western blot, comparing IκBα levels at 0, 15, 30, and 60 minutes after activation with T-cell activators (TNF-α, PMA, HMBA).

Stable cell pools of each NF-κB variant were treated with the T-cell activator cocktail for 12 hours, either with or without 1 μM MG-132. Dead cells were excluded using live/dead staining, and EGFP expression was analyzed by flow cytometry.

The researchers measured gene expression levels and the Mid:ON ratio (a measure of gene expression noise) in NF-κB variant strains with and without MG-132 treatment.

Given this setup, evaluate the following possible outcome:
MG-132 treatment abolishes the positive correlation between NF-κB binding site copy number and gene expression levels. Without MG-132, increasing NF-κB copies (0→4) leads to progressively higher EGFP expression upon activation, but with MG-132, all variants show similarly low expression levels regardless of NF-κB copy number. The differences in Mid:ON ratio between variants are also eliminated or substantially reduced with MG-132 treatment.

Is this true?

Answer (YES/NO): NO